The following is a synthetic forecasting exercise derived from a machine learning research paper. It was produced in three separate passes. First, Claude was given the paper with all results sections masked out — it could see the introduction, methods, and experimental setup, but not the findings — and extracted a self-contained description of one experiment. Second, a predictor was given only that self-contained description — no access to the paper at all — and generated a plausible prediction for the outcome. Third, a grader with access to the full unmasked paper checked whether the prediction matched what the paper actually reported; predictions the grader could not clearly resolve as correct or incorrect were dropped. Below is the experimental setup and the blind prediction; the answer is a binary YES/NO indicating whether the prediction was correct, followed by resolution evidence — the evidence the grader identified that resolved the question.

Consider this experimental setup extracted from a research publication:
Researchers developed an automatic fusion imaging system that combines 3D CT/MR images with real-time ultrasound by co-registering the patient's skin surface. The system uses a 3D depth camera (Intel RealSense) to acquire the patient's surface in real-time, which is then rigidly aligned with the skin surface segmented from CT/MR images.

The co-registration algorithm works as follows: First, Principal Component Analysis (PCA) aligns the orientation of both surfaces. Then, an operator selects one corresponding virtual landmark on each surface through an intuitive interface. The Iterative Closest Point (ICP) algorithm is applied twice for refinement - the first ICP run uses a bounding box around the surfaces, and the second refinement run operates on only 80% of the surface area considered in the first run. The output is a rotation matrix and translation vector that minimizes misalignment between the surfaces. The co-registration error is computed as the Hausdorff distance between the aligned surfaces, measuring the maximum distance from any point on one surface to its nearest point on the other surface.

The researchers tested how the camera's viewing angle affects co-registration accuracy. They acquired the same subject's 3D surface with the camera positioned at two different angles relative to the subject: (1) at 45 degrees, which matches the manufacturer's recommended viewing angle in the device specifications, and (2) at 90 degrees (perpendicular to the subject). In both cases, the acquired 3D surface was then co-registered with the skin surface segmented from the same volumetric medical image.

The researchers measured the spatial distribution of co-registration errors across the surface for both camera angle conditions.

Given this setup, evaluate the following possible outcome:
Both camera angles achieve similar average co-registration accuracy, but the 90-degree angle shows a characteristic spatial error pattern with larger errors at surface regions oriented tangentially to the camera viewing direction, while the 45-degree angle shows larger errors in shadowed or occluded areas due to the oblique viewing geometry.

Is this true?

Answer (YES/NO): NO